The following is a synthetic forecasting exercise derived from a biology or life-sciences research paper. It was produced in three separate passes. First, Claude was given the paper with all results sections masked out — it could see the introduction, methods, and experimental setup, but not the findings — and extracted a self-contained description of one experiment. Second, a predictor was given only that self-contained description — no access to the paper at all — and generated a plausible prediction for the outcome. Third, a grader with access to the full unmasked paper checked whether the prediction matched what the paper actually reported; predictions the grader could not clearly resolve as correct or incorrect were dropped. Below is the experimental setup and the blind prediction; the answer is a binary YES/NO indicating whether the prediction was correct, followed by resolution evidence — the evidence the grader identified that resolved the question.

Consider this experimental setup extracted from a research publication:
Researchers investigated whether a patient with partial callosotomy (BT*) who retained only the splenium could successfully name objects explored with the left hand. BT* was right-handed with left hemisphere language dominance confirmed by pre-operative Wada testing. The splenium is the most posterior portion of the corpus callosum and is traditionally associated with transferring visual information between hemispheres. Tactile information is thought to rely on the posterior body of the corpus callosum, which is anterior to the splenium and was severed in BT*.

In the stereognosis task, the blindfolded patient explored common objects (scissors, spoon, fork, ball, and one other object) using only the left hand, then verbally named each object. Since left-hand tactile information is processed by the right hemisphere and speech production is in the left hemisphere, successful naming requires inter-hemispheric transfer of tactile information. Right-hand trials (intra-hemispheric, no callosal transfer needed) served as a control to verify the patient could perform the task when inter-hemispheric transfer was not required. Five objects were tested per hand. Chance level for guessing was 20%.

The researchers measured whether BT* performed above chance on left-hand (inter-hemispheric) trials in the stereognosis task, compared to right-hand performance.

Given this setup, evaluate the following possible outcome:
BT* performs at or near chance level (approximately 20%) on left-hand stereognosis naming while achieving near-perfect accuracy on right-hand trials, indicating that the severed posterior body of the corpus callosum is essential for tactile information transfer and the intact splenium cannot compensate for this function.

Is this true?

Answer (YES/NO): NO